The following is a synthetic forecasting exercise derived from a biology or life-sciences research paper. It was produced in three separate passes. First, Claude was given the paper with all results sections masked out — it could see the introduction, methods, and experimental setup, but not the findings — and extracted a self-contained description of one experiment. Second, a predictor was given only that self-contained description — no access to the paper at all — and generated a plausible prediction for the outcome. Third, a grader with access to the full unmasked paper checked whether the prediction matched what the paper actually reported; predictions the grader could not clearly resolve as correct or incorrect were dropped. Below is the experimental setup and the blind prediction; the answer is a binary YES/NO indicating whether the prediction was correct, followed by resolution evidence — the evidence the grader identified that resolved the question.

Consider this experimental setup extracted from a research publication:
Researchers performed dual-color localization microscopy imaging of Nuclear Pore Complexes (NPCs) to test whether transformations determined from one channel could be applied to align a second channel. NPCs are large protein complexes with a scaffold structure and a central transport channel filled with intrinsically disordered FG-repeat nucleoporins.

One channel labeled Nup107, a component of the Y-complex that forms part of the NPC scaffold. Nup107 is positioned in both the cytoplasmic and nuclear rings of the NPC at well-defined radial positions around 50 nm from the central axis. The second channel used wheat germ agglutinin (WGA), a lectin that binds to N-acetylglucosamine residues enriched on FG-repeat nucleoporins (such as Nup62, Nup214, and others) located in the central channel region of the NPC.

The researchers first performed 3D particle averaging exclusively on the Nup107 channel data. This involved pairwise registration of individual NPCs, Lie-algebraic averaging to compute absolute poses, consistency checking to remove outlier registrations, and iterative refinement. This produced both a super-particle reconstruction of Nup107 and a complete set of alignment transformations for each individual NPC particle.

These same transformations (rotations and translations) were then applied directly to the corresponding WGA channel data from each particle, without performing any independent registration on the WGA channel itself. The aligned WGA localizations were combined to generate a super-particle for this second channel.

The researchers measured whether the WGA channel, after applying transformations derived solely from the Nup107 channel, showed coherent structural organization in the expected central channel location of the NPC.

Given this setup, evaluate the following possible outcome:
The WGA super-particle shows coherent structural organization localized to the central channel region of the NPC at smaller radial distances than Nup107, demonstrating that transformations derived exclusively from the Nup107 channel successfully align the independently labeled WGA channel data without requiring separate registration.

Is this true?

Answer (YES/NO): YES